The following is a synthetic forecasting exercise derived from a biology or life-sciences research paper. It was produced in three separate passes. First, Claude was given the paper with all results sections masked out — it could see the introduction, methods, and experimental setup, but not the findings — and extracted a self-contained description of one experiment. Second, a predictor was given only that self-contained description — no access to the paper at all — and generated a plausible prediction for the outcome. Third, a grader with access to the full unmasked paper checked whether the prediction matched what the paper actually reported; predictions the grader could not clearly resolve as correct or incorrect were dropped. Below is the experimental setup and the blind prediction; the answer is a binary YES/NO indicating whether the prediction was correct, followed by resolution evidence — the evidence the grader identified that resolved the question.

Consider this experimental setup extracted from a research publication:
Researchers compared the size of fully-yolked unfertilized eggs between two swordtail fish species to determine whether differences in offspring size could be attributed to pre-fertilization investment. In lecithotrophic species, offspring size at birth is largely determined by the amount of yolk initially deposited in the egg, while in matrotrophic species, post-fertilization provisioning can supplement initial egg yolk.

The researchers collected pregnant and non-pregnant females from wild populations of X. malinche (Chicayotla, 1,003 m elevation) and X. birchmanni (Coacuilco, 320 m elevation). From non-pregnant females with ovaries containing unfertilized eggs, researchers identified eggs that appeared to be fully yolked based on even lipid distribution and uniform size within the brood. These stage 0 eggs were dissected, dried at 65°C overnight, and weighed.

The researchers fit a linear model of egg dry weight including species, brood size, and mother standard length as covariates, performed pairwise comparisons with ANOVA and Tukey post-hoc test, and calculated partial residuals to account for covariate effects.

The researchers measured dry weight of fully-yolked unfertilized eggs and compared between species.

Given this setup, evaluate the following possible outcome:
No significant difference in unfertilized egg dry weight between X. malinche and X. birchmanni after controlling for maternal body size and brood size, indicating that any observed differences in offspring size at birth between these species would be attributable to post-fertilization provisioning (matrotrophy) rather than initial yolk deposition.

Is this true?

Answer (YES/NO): YES